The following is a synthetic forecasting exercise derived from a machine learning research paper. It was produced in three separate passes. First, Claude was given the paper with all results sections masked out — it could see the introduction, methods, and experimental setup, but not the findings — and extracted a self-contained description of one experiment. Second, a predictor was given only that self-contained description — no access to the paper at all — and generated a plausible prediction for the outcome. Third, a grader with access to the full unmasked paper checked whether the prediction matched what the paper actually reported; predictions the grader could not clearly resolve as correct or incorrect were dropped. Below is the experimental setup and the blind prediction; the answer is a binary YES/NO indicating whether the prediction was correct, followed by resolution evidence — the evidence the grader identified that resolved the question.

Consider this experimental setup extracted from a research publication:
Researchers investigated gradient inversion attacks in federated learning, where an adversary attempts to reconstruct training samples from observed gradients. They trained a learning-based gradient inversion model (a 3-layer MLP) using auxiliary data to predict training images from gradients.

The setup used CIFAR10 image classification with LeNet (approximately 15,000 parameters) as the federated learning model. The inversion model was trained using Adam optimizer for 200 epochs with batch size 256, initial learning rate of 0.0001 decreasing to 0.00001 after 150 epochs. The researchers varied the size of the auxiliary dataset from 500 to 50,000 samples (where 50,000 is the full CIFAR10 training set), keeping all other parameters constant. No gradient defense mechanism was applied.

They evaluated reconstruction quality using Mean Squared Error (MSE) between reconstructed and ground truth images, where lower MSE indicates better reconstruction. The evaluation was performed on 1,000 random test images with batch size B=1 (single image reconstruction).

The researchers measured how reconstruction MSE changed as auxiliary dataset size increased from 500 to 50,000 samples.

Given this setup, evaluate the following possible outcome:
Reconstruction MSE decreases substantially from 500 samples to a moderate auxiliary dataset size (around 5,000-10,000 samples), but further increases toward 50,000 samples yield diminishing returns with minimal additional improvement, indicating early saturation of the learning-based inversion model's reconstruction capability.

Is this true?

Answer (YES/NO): YES